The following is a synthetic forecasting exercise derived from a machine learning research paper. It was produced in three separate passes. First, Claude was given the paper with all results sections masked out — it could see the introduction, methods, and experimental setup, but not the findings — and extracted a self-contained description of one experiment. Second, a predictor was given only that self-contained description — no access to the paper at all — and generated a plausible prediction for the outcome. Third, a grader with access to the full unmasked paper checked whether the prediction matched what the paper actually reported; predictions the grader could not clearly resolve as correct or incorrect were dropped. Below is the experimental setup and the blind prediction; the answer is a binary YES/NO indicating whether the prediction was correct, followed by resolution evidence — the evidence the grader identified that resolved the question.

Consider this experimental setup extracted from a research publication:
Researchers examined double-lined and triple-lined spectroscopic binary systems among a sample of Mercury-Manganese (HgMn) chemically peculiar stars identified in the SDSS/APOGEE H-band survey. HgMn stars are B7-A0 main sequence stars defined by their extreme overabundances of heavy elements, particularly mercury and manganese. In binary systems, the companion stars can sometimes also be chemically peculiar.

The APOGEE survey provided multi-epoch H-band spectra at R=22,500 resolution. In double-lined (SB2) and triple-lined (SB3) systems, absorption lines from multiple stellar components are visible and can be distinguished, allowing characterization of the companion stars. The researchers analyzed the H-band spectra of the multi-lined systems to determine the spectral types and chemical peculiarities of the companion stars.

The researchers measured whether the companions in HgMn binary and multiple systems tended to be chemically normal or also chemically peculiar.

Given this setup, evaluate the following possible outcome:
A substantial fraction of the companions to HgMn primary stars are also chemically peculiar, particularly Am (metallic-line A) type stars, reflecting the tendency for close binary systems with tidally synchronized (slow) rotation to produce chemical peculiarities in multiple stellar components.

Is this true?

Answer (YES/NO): YES